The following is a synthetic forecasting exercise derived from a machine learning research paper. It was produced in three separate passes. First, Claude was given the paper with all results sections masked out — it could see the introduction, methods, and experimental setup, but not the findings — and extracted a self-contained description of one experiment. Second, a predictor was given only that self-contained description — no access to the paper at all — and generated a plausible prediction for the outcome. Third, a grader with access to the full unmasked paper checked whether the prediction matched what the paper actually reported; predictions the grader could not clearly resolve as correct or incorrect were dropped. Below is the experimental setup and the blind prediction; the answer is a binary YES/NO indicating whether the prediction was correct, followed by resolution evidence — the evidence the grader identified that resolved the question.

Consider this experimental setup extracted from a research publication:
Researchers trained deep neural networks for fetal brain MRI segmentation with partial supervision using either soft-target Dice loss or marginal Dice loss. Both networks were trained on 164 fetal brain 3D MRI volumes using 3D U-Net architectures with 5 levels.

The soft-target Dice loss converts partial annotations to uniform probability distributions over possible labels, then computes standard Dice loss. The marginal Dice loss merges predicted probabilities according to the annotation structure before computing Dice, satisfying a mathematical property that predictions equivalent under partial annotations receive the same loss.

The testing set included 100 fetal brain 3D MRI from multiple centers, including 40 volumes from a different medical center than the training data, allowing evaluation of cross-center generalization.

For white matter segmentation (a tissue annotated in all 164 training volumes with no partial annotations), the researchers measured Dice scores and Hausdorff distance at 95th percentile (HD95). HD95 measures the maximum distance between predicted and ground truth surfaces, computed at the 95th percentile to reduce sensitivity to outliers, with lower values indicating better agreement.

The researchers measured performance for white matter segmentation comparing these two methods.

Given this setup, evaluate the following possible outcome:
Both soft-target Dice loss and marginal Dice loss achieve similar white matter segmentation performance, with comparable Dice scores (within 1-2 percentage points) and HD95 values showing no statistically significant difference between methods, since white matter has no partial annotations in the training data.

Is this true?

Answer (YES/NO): YES